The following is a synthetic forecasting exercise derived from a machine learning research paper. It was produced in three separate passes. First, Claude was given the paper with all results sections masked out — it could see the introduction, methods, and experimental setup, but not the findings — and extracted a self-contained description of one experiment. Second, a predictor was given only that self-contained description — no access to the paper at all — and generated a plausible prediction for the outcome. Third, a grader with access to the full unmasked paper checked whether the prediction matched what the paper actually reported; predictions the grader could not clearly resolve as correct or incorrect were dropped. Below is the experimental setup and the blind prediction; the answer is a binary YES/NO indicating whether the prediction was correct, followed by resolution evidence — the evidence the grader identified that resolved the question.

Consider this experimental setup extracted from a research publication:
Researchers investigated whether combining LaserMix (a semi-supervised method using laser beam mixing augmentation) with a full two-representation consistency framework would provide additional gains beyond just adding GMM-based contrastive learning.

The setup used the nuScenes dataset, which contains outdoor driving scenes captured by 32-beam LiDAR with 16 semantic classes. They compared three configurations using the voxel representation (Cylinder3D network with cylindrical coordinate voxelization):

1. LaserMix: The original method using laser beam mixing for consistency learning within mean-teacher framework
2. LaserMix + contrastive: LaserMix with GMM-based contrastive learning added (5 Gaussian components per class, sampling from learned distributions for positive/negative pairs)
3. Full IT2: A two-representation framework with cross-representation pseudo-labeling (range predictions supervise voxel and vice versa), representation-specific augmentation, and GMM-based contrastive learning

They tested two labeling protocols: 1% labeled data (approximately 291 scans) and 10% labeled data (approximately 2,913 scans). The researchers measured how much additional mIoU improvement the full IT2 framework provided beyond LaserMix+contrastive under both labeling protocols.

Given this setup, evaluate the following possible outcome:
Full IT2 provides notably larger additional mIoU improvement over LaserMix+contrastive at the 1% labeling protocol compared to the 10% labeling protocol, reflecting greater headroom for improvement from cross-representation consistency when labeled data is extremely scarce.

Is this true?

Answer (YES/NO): NO